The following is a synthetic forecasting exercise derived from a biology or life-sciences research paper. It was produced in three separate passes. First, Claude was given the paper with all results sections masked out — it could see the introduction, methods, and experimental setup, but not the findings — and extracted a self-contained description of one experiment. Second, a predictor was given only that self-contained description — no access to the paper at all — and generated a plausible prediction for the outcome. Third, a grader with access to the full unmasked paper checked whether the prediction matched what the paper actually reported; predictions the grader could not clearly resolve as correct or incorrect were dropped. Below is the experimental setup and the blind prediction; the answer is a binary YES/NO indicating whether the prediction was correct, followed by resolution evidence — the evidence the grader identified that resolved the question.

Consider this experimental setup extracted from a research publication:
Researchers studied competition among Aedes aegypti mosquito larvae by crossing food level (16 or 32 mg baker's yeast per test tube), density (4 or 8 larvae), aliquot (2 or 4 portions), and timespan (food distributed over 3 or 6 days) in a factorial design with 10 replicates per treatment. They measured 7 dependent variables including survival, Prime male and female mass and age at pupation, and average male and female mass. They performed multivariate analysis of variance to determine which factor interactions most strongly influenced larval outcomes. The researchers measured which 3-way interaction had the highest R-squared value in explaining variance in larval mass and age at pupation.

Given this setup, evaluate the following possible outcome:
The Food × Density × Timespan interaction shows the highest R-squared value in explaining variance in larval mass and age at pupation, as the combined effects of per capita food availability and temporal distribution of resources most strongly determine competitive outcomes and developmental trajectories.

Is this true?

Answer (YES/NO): YES